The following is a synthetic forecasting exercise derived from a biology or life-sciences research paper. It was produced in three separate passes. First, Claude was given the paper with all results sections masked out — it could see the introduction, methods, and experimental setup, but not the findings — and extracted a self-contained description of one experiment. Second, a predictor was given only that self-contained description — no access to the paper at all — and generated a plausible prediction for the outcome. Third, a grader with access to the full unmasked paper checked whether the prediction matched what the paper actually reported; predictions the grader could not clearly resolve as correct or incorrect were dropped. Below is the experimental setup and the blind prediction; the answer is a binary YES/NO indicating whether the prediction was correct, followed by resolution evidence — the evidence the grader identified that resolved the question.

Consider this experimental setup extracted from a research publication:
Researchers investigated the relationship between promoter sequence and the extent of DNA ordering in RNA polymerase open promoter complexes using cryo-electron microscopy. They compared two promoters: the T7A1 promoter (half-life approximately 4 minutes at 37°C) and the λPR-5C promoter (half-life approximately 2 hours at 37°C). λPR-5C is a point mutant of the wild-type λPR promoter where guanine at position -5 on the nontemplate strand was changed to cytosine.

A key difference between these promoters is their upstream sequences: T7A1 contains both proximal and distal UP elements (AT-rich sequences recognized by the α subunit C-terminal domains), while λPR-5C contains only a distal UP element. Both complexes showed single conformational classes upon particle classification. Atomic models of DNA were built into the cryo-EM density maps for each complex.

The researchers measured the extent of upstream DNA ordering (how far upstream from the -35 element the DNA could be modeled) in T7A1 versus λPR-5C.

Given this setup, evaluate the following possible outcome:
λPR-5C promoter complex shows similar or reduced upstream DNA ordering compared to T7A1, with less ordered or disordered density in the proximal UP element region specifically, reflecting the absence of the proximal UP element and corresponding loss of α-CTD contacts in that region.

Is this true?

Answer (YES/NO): YES